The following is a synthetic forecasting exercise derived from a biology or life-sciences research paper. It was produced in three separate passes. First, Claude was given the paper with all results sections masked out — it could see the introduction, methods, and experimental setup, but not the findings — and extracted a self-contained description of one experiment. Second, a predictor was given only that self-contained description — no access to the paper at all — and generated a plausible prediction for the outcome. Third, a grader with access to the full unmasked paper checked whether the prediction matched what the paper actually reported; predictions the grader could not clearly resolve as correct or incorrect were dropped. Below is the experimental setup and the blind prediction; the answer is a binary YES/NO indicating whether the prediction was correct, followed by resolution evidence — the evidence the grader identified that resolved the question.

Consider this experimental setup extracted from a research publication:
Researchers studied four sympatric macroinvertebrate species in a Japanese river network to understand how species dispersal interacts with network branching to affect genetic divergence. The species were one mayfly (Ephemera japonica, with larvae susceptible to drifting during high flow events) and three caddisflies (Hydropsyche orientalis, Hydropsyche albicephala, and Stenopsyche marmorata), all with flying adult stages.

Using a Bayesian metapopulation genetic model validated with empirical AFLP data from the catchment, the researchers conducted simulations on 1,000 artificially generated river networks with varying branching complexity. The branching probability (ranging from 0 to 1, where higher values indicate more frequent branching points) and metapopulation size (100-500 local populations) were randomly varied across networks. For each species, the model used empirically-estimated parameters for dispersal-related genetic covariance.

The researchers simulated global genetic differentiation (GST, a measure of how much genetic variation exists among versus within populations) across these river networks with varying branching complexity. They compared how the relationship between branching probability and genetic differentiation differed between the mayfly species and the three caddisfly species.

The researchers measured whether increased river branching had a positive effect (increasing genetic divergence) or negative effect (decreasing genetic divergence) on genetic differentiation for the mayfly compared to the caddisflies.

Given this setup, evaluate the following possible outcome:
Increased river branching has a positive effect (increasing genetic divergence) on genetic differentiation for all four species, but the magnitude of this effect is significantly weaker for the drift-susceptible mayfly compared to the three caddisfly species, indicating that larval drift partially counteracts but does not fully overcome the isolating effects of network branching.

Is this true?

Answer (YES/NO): NO